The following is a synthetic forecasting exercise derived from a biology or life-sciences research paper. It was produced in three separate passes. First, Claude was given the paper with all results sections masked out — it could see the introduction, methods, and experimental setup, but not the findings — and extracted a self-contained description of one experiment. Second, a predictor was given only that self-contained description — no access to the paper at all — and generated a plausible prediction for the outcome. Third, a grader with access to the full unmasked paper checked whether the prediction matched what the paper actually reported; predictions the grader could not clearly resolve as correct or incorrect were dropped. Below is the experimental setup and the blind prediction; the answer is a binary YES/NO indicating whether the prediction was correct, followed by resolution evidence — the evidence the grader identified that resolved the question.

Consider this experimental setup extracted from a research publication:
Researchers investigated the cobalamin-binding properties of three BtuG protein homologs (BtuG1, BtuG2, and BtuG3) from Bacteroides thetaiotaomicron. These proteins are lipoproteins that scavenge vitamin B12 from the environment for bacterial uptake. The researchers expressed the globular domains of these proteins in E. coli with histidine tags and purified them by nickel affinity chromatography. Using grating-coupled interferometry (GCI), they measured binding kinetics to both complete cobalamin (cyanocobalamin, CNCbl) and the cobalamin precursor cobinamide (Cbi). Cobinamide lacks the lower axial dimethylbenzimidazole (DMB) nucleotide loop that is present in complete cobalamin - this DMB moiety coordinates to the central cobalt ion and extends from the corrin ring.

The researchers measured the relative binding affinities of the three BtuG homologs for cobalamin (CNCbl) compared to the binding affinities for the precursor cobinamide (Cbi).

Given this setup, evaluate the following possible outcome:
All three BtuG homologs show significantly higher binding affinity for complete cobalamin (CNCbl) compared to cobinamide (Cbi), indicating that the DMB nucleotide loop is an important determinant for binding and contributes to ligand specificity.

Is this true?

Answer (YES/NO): YES